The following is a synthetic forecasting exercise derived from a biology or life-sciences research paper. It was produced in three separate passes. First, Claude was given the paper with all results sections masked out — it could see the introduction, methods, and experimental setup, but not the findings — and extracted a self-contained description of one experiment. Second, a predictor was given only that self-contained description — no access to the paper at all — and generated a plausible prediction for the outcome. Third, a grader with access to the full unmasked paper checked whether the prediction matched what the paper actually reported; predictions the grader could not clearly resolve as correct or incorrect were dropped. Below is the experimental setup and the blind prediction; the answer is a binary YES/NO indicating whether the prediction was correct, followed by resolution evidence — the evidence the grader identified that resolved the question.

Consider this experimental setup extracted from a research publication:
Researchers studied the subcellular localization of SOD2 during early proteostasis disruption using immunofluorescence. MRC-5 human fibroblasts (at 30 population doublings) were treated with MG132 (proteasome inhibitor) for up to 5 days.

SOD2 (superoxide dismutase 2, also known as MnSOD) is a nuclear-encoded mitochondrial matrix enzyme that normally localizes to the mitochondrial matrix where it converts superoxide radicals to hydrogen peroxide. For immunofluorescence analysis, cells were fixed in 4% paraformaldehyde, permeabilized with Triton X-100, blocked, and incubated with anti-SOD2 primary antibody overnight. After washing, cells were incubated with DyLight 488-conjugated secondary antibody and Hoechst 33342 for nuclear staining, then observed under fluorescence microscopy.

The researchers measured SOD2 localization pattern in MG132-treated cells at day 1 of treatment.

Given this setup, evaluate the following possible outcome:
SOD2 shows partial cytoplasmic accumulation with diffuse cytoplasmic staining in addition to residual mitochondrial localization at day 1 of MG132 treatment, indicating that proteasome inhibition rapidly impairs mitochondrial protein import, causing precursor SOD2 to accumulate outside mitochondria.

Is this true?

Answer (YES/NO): NO